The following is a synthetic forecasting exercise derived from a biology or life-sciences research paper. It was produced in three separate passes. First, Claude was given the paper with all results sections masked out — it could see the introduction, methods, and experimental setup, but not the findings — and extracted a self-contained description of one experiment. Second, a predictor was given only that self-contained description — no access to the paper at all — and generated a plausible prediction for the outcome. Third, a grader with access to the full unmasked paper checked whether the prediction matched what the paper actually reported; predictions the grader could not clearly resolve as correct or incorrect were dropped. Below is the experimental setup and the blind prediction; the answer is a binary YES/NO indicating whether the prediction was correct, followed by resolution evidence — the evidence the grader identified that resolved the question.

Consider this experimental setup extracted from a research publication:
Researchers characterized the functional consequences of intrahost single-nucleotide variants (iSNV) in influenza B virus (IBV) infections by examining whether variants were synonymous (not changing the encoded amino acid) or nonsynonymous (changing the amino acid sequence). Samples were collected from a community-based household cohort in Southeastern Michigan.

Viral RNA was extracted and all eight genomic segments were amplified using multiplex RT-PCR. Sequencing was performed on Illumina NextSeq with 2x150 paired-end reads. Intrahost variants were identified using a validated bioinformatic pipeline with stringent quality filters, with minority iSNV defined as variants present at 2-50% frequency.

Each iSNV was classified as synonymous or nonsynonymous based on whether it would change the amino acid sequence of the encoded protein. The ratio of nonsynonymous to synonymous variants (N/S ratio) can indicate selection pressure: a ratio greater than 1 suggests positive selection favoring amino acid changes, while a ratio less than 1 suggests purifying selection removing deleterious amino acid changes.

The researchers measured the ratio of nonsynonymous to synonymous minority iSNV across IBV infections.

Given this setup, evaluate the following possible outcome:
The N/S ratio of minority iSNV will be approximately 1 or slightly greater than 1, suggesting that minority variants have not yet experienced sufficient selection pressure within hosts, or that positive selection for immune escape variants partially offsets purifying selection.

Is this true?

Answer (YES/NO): NO